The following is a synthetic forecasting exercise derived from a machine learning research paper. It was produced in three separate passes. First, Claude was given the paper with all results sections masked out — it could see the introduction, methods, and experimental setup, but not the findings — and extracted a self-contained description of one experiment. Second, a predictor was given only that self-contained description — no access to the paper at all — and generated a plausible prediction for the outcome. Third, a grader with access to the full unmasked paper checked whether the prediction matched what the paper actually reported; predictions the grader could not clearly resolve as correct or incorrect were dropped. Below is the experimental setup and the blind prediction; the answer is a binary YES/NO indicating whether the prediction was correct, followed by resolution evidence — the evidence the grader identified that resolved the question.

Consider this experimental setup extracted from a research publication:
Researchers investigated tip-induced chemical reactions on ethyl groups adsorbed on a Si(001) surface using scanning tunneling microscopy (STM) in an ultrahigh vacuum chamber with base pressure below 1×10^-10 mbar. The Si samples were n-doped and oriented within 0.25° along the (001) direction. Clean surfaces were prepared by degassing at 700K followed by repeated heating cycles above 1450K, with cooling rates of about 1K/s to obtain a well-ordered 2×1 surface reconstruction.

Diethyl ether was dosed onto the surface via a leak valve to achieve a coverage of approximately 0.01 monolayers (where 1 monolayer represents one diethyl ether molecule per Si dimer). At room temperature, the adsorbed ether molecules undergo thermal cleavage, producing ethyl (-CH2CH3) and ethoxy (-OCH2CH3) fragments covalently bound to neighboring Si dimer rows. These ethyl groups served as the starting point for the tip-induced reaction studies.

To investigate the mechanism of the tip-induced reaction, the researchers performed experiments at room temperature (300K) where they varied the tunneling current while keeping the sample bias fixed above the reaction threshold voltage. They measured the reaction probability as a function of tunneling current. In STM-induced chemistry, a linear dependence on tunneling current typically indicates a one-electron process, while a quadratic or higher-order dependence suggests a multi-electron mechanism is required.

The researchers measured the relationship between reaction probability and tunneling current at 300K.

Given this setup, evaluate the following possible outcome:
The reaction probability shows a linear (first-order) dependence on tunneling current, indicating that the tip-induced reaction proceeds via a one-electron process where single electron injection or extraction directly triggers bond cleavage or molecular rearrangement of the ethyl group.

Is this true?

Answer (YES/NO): YES